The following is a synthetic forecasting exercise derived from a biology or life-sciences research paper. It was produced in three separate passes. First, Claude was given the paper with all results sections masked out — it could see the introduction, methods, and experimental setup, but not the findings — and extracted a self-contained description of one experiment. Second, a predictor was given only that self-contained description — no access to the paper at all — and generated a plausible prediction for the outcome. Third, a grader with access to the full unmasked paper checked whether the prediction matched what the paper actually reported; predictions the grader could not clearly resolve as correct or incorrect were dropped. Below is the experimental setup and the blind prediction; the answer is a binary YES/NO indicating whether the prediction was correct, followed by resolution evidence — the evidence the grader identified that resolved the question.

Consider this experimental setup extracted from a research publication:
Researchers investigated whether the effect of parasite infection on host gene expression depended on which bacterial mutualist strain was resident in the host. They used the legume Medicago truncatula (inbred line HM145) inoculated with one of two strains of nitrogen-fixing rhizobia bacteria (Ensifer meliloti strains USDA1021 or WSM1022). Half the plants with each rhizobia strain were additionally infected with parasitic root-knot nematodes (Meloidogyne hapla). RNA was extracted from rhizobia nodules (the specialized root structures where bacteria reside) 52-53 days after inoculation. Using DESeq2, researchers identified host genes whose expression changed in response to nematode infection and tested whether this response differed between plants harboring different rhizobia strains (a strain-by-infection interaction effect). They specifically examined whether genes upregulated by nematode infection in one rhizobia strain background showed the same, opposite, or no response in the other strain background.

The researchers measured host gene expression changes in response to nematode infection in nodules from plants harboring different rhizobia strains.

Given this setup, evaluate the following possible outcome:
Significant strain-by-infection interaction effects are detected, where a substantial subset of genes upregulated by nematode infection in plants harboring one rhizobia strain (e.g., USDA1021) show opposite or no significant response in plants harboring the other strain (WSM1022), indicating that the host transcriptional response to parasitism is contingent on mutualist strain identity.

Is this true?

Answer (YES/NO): YES